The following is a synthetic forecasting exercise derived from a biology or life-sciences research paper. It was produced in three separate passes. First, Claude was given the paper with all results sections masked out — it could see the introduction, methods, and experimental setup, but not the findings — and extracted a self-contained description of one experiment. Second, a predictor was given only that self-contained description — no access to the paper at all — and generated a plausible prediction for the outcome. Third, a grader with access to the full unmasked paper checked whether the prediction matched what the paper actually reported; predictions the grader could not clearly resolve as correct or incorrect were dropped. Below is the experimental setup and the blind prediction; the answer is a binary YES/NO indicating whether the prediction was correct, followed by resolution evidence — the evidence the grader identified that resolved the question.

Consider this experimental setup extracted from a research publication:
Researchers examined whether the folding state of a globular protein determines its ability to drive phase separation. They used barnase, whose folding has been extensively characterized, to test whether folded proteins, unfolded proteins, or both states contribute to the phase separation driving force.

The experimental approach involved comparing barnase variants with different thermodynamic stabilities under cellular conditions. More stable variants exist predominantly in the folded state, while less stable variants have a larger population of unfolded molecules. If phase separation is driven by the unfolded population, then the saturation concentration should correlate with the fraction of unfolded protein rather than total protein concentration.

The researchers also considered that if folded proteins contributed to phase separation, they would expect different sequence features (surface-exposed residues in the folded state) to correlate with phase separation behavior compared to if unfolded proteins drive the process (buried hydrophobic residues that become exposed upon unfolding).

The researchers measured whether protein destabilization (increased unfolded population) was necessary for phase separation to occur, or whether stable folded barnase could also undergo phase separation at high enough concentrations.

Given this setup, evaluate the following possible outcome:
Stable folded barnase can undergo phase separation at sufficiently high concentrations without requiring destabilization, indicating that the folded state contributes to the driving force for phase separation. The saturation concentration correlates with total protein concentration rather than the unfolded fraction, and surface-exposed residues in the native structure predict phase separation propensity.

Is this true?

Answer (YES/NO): NO